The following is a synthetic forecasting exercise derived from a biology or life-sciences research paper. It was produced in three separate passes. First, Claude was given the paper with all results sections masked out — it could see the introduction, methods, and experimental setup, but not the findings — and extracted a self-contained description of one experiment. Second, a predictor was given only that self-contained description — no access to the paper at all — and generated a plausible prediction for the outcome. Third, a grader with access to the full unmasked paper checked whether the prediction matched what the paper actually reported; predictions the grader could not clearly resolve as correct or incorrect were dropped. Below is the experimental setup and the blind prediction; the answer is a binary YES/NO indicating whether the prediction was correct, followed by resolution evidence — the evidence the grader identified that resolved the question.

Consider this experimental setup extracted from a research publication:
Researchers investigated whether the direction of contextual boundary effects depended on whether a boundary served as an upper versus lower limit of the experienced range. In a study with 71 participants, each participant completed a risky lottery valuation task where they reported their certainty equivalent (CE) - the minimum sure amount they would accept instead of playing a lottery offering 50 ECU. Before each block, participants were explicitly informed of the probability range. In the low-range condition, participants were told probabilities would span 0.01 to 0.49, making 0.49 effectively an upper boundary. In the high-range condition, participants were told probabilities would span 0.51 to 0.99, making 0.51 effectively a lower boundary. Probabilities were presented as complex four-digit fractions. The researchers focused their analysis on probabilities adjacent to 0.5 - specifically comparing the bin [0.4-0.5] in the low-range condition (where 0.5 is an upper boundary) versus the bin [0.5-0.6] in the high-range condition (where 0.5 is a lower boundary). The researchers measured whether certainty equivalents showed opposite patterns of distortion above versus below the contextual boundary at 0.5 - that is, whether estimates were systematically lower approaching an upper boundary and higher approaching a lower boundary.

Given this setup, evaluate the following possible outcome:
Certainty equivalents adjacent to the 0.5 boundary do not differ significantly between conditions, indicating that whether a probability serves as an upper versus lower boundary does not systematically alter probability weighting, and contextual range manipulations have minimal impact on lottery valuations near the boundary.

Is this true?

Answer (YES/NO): NO